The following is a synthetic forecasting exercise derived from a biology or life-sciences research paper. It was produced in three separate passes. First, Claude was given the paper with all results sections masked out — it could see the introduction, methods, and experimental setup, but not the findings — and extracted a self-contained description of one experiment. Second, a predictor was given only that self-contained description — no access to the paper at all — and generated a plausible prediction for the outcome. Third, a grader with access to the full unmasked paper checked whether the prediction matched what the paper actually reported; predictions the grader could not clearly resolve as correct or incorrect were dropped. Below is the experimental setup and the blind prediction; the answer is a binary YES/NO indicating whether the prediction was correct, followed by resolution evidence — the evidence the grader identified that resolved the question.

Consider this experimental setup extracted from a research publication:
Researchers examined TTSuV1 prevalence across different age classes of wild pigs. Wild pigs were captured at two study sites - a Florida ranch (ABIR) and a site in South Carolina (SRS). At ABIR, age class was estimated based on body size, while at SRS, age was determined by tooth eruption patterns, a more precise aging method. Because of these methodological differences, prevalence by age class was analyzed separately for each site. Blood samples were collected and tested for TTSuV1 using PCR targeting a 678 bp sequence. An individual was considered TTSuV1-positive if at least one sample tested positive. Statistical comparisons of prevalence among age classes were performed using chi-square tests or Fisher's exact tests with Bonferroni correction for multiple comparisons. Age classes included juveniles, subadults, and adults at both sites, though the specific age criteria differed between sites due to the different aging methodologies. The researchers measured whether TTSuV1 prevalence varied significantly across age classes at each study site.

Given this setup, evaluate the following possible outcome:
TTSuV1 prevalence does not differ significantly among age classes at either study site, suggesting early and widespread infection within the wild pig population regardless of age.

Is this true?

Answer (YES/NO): NO